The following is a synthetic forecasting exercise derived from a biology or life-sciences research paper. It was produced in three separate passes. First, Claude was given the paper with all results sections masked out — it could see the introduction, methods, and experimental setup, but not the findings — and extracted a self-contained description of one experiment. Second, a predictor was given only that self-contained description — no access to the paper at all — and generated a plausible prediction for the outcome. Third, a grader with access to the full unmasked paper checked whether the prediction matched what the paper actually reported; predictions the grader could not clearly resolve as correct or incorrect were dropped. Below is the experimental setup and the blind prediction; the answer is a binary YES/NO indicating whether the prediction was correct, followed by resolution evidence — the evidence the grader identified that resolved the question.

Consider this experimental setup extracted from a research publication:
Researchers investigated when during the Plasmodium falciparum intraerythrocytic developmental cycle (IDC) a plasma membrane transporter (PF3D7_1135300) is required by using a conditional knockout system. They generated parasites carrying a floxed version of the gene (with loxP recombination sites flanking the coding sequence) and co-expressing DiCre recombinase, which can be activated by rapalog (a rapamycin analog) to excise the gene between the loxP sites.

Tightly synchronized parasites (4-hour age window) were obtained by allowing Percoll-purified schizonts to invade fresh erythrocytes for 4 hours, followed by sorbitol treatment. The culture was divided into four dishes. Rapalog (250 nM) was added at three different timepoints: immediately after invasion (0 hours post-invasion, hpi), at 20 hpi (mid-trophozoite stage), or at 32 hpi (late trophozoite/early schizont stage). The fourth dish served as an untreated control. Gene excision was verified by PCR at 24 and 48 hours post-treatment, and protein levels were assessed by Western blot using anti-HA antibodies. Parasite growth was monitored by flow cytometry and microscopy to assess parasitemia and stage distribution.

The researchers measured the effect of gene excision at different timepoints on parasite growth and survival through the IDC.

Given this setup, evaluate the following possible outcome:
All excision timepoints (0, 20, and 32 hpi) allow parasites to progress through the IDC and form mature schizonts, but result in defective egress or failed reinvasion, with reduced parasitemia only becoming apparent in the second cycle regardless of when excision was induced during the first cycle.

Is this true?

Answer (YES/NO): NO